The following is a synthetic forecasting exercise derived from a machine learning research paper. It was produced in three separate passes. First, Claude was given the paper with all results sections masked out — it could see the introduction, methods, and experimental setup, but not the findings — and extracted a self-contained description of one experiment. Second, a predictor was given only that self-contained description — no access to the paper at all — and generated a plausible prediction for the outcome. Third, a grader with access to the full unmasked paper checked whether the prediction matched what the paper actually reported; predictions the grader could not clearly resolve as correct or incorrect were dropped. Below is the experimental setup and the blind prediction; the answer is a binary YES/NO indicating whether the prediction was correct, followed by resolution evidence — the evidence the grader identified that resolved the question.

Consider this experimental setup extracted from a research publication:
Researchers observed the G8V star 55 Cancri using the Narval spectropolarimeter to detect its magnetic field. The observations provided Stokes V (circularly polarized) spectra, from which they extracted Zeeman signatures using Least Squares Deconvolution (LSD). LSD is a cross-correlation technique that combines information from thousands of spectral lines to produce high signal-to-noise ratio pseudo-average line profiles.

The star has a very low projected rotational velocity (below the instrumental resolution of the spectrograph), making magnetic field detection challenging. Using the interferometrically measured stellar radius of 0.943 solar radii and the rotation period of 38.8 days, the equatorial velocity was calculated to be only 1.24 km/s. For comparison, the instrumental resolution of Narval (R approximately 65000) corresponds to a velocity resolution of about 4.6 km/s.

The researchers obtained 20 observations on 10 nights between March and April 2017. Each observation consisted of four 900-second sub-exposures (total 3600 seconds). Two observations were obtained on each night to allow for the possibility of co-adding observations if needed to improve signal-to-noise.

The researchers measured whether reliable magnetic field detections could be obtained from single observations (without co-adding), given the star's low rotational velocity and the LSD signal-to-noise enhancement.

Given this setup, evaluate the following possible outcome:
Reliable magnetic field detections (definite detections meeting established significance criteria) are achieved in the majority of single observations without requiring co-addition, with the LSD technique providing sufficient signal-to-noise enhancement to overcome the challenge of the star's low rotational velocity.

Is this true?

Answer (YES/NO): YES